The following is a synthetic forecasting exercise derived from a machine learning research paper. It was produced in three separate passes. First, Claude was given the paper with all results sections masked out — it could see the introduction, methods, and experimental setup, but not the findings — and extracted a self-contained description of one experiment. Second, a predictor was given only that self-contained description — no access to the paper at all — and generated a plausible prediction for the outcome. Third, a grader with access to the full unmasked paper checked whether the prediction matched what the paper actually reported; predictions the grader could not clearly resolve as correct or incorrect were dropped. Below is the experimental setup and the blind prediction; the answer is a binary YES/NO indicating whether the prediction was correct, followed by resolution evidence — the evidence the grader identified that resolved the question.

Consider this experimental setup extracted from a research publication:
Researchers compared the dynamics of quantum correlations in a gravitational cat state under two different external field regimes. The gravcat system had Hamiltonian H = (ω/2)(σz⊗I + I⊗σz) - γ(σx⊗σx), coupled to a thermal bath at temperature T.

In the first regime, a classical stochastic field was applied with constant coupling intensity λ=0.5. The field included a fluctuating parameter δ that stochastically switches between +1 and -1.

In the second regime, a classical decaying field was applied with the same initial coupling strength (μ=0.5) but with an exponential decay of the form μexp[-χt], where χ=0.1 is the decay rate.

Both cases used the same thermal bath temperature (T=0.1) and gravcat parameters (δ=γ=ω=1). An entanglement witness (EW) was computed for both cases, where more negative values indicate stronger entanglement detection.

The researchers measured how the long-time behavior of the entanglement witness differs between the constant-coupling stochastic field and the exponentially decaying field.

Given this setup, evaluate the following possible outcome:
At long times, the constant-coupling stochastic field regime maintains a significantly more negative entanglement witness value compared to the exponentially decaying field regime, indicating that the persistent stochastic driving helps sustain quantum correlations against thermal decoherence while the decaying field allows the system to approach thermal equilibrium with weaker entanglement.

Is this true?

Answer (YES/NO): NO